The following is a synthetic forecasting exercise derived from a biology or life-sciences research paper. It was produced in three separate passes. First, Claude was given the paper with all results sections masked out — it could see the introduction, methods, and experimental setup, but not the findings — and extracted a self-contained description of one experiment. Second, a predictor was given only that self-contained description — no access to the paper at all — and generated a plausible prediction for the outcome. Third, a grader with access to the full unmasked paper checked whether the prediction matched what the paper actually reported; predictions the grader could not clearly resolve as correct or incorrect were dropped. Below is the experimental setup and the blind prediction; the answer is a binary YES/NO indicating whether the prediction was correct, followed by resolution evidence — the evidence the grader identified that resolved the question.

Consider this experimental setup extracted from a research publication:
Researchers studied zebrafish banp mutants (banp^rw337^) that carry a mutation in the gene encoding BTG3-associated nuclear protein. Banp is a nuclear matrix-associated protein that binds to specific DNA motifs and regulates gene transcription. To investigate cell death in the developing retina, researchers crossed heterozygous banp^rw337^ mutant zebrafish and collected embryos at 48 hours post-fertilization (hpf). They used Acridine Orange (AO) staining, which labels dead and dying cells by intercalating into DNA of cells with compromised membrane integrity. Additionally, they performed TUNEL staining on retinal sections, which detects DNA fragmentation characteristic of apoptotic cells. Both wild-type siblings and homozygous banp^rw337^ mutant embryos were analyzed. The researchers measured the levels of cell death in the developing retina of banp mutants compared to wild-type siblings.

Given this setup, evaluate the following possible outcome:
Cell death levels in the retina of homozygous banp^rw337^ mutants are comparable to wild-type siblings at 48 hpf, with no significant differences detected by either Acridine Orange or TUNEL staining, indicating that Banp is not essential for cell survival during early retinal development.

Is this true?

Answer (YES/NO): NO